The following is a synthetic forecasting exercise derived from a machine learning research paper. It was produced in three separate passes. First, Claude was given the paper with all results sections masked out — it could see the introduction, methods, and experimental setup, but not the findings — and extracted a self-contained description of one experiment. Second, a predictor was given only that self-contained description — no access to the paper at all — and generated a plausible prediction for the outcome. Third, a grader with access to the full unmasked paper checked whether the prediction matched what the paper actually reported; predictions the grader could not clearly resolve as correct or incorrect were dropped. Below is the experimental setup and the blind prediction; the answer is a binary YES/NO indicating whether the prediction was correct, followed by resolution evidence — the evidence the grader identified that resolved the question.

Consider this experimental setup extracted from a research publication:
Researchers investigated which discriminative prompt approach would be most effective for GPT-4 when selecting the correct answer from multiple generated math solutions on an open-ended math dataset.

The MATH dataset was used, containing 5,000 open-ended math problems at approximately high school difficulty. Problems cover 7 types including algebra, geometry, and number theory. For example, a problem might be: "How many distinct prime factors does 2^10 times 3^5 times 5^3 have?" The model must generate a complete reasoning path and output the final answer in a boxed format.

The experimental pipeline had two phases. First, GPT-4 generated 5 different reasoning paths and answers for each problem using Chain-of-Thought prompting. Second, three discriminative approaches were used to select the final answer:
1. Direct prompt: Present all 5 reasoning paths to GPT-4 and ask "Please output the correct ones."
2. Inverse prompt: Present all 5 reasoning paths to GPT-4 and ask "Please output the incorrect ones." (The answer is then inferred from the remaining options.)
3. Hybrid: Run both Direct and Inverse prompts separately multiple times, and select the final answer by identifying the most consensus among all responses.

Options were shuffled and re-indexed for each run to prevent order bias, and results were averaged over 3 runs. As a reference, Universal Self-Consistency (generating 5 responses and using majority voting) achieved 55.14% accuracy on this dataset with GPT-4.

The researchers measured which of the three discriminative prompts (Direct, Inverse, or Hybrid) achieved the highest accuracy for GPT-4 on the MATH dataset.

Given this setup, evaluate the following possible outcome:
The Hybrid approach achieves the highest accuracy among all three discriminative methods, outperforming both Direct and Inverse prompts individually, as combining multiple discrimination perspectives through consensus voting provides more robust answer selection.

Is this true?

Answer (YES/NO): YES